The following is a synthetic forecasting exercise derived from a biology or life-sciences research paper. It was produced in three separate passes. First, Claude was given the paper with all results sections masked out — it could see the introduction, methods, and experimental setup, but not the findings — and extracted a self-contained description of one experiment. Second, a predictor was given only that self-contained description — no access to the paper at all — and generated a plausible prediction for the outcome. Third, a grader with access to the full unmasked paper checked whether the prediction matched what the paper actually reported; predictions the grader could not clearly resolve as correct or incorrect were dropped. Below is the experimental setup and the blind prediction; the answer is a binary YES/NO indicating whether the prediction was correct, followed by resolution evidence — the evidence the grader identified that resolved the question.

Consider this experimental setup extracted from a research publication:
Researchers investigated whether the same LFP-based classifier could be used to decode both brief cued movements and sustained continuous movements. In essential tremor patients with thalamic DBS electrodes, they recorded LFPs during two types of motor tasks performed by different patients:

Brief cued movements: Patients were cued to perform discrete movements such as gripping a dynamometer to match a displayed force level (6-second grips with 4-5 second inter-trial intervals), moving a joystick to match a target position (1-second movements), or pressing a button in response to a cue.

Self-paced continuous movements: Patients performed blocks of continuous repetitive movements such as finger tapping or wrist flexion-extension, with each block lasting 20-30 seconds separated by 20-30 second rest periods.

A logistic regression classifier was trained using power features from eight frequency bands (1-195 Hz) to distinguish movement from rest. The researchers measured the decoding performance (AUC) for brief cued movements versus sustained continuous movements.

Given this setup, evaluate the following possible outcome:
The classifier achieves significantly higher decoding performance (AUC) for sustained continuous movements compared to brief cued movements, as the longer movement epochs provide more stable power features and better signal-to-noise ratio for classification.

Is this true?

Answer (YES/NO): YES